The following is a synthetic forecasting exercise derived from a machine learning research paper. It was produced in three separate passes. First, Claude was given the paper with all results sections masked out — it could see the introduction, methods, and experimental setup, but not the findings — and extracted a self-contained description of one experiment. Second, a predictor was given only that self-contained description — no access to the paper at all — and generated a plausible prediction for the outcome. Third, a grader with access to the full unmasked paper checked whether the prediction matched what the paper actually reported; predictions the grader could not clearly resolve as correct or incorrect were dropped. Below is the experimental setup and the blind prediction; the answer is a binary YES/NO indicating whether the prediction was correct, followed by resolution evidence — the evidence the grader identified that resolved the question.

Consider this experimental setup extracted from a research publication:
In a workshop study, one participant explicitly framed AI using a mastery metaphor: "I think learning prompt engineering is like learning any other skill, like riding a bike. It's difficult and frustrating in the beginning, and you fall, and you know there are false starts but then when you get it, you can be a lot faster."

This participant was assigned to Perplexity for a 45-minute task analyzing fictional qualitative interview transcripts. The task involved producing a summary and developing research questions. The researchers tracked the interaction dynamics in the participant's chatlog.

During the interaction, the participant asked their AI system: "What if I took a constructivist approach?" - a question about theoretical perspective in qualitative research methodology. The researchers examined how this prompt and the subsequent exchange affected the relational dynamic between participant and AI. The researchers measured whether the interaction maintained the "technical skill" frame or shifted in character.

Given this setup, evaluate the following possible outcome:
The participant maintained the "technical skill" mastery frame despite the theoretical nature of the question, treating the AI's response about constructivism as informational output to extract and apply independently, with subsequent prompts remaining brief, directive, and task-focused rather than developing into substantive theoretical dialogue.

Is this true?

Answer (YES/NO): NO